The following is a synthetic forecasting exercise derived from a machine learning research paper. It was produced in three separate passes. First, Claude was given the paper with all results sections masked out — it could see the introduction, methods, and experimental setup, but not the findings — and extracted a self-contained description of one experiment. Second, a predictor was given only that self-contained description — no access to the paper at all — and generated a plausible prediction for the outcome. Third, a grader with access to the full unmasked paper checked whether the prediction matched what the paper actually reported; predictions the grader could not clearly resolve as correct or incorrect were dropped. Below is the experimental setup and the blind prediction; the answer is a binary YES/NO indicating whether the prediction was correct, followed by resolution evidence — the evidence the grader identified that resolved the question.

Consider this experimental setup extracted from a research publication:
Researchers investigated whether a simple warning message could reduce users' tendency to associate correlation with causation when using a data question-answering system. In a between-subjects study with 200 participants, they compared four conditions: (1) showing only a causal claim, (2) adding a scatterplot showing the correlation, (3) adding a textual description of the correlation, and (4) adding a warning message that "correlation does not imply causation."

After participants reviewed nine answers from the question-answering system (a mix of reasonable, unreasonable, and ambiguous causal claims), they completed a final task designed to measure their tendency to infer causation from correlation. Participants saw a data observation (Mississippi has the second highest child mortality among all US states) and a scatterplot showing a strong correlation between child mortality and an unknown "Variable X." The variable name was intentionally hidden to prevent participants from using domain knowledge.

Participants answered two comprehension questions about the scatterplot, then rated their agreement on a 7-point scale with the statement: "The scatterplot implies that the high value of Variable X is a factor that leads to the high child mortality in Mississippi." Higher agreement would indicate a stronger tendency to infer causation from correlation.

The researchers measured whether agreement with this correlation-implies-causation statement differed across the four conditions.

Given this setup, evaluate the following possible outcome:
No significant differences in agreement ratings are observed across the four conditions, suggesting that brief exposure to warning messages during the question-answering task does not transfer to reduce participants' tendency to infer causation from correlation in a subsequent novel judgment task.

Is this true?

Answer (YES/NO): NO